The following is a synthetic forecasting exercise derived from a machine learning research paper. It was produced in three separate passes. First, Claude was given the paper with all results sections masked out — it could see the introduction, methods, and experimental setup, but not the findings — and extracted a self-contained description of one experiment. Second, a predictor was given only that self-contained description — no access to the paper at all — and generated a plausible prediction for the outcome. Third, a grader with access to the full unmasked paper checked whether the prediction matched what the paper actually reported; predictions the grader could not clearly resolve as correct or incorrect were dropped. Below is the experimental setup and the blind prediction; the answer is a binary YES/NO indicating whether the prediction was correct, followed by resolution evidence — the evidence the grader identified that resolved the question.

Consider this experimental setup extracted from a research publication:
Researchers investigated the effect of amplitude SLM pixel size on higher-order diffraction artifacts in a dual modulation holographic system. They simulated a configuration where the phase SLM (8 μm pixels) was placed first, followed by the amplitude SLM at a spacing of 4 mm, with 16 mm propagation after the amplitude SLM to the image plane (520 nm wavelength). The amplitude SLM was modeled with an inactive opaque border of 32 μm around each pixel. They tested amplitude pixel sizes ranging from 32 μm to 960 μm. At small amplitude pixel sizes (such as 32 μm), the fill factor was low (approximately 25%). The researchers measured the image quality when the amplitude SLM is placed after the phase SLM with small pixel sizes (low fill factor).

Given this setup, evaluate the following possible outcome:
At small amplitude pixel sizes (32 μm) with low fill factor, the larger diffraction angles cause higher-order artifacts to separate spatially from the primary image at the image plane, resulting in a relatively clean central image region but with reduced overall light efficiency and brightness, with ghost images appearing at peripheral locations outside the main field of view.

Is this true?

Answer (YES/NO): NO